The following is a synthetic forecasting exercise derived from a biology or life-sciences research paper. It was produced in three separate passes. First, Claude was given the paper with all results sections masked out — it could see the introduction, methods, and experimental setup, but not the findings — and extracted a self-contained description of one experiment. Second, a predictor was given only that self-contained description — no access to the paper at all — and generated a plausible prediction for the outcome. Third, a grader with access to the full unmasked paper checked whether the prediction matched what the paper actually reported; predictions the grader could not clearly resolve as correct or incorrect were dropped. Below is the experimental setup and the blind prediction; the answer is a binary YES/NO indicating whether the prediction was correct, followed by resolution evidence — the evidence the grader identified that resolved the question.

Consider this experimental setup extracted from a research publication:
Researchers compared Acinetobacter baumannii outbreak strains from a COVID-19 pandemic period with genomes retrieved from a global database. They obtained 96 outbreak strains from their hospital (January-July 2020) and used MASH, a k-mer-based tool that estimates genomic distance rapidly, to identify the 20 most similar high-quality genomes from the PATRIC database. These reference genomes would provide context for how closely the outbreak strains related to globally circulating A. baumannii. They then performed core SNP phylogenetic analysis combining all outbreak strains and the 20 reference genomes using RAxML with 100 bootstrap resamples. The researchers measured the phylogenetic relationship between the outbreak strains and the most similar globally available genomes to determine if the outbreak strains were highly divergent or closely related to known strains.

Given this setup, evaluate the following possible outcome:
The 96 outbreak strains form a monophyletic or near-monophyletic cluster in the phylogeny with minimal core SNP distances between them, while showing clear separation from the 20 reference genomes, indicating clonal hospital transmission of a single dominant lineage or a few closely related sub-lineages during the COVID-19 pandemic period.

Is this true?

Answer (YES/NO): NO